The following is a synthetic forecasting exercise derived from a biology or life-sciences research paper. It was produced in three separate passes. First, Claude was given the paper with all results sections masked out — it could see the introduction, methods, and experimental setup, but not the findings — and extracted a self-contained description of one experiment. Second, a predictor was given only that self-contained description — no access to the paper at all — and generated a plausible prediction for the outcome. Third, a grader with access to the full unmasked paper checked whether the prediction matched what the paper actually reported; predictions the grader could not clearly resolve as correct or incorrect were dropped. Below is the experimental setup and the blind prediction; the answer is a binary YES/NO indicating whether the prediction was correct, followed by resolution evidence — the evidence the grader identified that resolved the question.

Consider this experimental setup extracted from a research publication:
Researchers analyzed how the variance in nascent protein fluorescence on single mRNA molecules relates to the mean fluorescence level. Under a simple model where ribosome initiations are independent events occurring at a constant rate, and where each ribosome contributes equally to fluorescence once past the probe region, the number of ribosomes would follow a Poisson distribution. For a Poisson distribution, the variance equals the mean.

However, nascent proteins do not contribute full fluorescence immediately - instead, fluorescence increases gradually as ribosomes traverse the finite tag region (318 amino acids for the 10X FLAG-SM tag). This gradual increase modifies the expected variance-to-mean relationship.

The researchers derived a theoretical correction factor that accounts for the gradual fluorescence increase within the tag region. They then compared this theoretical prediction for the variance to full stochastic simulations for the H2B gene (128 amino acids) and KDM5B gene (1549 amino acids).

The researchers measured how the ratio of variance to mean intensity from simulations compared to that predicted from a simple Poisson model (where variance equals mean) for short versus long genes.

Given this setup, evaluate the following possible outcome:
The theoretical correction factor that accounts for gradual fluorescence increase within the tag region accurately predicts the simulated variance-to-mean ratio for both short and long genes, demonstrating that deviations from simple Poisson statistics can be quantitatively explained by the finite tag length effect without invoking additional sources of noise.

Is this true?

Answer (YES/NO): NO